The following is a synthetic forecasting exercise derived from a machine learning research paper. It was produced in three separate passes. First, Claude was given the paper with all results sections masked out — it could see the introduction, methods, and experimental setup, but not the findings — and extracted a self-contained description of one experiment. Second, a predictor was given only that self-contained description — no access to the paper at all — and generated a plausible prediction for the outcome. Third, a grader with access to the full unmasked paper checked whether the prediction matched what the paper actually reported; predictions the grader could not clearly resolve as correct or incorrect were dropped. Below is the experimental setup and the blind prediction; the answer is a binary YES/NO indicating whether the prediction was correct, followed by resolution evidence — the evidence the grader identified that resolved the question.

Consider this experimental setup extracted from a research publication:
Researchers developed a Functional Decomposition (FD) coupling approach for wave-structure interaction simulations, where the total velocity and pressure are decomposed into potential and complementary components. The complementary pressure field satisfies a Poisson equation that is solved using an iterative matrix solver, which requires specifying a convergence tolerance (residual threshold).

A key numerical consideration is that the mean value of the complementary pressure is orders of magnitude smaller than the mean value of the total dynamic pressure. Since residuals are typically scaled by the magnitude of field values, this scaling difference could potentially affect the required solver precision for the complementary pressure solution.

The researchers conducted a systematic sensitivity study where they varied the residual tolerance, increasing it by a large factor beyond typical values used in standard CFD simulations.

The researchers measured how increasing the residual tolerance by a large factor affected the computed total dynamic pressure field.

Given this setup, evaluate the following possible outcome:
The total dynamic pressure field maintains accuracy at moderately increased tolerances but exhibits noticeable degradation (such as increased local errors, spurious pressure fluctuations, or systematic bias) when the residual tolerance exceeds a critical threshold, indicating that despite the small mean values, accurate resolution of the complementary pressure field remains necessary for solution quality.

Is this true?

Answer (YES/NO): NO